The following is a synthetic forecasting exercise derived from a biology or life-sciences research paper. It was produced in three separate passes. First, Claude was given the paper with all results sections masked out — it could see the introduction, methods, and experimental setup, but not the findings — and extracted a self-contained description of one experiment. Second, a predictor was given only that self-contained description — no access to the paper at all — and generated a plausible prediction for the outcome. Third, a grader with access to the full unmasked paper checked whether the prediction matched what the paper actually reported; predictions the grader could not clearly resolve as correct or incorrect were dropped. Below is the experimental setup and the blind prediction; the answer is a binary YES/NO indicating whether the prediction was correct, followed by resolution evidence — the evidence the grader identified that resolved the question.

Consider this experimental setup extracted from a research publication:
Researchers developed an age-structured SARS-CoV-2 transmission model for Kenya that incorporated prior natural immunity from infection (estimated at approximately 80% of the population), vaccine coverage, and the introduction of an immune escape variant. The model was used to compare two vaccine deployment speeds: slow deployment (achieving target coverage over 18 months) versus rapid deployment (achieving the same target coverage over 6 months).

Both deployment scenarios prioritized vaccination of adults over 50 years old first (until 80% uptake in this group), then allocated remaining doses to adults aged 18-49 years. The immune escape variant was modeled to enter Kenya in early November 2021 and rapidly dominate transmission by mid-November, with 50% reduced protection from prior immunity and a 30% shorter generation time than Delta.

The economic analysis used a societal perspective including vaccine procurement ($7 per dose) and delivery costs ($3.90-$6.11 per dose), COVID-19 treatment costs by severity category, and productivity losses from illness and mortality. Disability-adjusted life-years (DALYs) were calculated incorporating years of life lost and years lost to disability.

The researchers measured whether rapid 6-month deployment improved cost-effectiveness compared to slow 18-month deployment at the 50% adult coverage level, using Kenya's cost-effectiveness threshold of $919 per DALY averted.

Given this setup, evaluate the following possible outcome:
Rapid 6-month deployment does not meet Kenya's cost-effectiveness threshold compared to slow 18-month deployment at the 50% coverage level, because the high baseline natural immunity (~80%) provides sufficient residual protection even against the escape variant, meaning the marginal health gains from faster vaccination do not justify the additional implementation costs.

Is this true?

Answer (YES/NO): YES